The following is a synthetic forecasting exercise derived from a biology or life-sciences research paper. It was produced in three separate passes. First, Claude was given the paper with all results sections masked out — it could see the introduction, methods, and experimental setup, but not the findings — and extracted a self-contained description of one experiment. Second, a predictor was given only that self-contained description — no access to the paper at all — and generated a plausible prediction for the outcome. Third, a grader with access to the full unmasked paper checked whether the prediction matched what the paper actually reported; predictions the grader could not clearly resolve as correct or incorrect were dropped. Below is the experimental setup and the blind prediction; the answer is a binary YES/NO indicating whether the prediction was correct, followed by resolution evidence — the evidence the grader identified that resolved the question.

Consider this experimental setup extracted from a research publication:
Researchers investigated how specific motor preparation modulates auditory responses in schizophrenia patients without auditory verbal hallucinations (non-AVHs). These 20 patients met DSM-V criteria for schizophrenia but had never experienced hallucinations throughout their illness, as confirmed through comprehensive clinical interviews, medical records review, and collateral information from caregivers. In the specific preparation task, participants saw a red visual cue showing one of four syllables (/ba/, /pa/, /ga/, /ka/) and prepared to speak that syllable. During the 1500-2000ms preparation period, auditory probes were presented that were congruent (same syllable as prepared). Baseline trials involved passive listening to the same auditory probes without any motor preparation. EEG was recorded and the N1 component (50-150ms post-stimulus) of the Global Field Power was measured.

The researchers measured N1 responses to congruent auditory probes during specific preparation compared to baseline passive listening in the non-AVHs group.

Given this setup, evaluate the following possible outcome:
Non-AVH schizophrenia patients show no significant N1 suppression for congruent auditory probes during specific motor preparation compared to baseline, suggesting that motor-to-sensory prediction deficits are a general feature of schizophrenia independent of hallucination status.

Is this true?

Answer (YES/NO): NO